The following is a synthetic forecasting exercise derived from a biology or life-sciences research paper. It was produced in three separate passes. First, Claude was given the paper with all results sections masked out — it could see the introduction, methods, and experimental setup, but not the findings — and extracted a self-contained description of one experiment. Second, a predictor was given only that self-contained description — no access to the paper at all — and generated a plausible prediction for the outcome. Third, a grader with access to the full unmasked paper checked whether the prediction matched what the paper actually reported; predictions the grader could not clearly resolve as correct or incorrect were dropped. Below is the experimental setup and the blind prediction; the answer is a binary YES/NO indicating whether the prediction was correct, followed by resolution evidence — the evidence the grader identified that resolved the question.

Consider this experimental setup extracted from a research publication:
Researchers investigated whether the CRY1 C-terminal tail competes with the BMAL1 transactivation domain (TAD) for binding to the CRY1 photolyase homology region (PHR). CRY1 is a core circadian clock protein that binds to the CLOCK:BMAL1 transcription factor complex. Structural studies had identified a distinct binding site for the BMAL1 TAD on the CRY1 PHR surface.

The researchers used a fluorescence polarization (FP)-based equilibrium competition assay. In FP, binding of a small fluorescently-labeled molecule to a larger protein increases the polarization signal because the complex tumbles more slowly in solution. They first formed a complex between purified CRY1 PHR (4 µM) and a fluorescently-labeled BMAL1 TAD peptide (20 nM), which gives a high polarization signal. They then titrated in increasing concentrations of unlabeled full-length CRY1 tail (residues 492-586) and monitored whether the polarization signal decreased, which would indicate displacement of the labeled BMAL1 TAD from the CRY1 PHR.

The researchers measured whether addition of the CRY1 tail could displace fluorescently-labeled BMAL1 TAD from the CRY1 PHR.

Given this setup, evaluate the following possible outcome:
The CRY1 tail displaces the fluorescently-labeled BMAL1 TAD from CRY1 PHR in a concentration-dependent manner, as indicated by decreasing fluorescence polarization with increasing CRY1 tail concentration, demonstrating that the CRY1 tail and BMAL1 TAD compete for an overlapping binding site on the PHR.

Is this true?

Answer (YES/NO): NO